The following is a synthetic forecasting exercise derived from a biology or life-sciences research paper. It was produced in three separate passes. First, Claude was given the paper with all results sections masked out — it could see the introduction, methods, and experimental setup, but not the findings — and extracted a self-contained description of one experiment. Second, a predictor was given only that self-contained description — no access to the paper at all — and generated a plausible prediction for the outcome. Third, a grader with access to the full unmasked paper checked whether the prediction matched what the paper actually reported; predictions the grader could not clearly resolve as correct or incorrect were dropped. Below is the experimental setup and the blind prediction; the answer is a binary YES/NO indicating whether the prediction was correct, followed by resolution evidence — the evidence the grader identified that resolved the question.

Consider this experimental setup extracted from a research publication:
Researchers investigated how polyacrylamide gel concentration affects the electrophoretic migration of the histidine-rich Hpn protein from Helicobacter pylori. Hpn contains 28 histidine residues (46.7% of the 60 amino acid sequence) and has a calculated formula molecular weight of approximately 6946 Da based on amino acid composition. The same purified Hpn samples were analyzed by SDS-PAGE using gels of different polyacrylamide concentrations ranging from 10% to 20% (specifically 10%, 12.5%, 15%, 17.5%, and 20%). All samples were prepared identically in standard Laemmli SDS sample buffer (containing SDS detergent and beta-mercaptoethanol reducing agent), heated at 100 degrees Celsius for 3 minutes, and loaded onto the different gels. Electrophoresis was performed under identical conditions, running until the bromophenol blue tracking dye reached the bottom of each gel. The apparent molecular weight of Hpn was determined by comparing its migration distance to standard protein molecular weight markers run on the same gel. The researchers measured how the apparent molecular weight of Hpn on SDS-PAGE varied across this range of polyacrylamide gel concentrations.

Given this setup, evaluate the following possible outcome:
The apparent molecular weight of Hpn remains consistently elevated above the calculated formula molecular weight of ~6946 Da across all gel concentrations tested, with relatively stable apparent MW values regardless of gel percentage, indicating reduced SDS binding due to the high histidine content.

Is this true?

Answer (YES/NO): NO